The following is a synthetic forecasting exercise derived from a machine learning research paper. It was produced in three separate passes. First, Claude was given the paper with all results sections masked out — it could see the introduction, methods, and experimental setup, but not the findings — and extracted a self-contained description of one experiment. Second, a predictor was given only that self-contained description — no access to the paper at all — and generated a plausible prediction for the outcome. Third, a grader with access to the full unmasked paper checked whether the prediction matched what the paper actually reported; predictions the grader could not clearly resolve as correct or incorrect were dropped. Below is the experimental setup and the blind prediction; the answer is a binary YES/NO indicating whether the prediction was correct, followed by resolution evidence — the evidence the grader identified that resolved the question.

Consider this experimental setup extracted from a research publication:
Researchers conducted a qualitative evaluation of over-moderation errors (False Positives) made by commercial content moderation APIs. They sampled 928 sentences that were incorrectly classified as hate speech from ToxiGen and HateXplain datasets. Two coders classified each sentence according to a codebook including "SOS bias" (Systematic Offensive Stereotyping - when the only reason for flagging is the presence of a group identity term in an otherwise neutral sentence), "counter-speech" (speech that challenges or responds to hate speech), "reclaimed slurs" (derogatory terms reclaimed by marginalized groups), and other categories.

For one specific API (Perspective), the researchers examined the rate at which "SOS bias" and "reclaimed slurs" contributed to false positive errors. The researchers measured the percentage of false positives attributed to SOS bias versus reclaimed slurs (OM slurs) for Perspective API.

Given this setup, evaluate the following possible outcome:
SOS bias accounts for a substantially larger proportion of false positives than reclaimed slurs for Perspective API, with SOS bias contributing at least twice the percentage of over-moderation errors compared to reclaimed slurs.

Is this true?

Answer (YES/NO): NO